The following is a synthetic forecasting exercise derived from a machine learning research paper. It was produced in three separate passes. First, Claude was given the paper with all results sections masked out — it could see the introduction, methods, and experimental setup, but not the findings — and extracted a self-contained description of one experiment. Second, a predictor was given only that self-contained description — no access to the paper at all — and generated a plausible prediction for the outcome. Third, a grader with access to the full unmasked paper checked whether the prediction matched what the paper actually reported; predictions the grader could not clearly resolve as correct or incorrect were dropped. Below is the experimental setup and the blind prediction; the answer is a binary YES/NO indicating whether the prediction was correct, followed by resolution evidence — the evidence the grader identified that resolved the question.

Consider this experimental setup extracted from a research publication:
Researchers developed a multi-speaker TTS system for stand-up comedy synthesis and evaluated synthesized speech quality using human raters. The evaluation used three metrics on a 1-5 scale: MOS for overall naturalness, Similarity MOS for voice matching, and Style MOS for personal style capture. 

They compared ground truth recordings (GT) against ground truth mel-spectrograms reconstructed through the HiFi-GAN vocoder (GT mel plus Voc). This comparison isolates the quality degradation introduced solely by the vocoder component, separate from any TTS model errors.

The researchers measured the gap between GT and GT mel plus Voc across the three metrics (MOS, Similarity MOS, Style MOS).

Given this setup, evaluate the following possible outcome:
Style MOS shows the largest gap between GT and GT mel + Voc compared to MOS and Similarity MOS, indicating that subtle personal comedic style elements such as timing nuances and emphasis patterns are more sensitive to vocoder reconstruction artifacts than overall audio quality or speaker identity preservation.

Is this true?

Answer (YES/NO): NO